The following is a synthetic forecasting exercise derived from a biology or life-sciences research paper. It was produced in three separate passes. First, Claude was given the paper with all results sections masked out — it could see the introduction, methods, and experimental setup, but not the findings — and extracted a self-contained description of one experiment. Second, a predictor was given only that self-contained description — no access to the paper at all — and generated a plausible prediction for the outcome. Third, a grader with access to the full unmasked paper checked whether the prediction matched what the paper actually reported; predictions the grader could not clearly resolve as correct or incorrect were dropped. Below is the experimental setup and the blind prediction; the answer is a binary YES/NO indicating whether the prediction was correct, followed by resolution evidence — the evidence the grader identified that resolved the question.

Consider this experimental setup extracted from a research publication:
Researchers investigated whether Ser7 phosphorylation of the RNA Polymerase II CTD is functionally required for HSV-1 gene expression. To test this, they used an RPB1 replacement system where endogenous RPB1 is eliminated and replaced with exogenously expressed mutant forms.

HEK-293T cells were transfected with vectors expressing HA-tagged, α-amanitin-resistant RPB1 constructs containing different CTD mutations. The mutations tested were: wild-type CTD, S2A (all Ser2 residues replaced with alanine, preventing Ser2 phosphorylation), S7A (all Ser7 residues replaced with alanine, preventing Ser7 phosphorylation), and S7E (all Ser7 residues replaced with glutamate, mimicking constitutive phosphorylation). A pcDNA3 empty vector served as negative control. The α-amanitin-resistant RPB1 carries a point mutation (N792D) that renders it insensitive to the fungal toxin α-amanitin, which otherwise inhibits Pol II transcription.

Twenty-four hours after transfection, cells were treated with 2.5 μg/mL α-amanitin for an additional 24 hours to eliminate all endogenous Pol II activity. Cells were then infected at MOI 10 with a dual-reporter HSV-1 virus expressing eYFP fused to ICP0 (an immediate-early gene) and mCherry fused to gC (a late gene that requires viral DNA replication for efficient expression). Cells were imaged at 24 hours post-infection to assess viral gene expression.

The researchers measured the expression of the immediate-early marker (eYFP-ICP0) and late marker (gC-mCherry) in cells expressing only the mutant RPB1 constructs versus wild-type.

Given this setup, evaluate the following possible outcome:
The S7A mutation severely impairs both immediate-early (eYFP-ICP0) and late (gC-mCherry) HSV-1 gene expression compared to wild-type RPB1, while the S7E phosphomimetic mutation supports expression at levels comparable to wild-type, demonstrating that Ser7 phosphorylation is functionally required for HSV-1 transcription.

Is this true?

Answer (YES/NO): NO